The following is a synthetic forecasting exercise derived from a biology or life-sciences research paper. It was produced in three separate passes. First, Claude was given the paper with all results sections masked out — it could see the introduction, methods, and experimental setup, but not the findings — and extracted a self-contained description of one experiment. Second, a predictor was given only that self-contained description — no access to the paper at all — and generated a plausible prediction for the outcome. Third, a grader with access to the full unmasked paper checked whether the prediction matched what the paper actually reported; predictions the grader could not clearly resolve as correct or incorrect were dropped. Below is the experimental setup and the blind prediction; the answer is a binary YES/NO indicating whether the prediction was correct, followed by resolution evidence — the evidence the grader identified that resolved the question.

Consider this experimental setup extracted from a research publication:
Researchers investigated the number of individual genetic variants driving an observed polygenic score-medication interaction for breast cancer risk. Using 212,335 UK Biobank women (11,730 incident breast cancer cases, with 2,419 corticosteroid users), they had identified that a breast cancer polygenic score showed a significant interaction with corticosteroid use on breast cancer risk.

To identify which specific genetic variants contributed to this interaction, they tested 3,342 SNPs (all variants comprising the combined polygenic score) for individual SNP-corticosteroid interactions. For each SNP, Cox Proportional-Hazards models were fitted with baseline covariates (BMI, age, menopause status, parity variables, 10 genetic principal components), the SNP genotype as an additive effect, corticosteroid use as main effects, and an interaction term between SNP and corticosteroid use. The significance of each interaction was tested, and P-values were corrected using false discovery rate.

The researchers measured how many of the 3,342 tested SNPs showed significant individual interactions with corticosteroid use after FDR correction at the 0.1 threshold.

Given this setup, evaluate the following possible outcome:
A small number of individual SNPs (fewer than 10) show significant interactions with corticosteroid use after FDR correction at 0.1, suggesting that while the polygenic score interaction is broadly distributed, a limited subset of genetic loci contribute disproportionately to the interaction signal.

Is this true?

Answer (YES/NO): NO